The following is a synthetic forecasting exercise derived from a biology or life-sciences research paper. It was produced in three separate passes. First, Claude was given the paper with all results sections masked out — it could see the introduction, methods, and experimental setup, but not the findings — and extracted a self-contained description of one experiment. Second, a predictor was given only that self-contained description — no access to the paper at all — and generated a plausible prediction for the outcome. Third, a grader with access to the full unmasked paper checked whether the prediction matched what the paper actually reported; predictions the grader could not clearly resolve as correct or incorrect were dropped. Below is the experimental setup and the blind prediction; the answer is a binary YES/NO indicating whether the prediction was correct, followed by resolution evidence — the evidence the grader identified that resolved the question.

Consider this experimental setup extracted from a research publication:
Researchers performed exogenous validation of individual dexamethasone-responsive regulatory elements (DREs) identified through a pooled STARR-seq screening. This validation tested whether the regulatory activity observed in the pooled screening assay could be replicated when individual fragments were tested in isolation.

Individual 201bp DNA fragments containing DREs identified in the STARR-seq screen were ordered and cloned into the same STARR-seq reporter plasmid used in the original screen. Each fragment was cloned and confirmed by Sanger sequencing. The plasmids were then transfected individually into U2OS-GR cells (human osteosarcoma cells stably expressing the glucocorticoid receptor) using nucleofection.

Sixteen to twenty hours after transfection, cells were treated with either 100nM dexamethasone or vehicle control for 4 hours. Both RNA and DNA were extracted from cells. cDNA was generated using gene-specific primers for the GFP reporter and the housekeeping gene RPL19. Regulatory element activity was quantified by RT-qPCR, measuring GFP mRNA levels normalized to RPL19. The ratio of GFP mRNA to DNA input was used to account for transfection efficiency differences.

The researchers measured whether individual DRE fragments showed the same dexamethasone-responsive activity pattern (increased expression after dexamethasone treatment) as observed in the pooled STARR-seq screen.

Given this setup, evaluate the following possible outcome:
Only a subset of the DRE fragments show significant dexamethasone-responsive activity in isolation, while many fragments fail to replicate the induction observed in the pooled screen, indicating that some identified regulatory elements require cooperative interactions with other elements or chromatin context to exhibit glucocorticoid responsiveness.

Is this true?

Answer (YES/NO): NO